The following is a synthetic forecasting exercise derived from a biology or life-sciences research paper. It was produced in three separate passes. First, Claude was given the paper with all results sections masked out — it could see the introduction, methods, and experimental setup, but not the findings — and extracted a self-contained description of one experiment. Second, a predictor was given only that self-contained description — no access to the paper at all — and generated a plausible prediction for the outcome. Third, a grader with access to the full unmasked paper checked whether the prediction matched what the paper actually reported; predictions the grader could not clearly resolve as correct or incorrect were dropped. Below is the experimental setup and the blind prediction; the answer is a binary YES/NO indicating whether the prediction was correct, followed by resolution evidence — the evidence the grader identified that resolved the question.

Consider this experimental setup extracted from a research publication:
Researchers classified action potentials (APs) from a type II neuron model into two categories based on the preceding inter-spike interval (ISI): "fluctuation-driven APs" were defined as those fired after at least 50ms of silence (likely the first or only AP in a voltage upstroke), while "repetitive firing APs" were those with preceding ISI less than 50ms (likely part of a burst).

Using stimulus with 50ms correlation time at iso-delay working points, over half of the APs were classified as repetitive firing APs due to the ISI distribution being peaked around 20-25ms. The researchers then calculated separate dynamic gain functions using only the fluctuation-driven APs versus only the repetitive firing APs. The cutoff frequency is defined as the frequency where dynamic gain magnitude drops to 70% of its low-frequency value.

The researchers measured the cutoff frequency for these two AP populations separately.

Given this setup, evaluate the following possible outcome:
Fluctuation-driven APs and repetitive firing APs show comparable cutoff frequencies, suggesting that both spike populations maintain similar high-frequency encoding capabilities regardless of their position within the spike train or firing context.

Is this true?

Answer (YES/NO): NO